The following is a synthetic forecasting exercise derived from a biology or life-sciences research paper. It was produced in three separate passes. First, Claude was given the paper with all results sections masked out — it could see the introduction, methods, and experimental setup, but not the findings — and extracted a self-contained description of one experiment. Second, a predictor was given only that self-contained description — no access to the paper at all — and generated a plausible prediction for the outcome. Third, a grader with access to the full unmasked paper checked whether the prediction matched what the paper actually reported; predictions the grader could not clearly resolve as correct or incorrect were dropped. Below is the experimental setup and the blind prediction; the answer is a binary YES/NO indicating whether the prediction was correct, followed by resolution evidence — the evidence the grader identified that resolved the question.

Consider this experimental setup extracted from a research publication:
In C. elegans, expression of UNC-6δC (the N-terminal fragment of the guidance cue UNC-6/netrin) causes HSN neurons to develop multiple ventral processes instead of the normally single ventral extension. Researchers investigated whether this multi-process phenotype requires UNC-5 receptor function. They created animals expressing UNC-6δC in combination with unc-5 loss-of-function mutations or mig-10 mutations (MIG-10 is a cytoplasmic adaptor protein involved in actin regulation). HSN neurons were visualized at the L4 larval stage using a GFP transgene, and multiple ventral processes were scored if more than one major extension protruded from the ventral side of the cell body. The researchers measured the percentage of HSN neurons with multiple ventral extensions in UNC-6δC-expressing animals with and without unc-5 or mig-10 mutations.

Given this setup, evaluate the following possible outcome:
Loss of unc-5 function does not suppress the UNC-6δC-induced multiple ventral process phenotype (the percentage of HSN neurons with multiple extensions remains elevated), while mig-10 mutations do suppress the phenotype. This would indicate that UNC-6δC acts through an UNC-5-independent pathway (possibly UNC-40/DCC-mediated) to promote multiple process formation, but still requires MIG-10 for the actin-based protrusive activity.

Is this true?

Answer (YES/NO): NO